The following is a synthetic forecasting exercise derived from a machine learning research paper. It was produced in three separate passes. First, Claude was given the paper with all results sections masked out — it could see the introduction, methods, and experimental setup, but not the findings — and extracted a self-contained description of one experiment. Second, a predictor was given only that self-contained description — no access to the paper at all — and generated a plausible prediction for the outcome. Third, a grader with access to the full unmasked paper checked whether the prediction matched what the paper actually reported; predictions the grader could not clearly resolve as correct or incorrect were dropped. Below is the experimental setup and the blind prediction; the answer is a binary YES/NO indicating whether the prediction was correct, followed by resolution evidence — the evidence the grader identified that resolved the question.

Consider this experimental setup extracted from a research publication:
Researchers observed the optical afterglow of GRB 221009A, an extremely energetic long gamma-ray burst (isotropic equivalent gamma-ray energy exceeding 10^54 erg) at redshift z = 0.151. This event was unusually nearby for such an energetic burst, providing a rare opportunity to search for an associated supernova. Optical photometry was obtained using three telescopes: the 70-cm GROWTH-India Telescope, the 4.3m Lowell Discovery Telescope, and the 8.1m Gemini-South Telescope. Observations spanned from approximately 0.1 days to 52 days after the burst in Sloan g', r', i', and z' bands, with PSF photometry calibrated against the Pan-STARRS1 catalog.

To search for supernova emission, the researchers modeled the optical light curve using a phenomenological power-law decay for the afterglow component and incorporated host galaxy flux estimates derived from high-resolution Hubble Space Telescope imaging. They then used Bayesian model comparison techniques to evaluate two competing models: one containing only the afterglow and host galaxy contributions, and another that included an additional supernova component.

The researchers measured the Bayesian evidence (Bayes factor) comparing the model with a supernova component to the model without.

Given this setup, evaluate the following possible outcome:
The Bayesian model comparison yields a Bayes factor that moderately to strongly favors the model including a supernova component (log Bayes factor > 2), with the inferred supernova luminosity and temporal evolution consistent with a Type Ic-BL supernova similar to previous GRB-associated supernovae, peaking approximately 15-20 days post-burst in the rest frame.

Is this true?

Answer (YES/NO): NO